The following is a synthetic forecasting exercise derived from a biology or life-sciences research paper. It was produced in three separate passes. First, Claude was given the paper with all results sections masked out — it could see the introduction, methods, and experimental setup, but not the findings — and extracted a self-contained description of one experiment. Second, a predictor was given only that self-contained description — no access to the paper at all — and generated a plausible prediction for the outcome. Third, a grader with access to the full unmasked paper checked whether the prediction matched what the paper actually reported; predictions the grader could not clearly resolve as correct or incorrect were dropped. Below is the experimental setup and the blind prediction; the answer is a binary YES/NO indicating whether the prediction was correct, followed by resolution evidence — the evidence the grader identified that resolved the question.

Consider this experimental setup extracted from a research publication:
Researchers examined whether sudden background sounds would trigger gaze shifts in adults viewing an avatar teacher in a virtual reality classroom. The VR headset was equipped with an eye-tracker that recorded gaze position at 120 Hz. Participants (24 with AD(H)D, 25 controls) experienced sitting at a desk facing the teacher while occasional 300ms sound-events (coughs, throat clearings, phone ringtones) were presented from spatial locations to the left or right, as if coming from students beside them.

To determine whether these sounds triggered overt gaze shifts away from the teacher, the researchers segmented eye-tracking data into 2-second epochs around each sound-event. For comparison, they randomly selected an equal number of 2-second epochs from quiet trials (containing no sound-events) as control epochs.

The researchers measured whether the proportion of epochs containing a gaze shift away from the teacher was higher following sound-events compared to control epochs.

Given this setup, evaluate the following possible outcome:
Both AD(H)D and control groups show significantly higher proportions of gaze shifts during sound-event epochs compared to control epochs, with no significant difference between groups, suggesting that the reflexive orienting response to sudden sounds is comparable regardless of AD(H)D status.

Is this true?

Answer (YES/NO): NO